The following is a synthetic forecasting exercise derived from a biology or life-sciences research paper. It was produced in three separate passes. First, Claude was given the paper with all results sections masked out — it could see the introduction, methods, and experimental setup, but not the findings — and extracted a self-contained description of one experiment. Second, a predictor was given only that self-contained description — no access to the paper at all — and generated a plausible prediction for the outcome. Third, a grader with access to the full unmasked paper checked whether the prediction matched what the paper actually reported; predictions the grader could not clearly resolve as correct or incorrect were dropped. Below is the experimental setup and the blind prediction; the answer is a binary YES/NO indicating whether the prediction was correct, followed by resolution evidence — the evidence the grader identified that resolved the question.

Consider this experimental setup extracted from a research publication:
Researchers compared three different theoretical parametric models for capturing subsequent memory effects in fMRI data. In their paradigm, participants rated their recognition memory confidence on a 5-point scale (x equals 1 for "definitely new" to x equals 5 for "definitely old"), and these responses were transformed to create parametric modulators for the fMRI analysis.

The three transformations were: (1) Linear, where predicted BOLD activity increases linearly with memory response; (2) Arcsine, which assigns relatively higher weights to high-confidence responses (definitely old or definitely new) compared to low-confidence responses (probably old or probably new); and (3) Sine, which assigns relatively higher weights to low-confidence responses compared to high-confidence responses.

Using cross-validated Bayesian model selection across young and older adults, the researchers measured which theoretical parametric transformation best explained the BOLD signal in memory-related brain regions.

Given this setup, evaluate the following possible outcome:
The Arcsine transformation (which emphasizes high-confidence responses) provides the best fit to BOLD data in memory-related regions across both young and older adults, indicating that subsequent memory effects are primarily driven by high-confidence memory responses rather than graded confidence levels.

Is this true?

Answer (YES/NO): YES